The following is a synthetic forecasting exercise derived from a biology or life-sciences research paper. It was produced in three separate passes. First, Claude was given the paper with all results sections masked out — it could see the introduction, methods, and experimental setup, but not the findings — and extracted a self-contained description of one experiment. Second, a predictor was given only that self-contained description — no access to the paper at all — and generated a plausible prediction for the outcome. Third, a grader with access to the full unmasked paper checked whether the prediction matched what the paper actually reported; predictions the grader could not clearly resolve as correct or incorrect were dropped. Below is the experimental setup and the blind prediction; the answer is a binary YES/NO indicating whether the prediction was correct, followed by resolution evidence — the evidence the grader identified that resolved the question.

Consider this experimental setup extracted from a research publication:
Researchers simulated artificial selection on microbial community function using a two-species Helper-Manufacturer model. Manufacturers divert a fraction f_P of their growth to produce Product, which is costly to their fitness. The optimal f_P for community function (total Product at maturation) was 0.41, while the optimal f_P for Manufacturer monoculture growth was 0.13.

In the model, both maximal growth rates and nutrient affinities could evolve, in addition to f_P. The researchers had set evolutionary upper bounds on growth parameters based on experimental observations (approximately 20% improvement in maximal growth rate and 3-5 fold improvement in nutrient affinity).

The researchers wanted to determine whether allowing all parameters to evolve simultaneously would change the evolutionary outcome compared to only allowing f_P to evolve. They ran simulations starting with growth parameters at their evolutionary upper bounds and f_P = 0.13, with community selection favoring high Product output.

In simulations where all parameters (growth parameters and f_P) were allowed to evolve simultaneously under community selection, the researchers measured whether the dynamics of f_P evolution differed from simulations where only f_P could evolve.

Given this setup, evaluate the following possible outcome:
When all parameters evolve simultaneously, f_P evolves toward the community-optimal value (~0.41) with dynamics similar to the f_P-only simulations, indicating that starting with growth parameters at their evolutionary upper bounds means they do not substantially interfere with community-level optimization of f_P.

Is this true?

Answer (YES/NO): YES